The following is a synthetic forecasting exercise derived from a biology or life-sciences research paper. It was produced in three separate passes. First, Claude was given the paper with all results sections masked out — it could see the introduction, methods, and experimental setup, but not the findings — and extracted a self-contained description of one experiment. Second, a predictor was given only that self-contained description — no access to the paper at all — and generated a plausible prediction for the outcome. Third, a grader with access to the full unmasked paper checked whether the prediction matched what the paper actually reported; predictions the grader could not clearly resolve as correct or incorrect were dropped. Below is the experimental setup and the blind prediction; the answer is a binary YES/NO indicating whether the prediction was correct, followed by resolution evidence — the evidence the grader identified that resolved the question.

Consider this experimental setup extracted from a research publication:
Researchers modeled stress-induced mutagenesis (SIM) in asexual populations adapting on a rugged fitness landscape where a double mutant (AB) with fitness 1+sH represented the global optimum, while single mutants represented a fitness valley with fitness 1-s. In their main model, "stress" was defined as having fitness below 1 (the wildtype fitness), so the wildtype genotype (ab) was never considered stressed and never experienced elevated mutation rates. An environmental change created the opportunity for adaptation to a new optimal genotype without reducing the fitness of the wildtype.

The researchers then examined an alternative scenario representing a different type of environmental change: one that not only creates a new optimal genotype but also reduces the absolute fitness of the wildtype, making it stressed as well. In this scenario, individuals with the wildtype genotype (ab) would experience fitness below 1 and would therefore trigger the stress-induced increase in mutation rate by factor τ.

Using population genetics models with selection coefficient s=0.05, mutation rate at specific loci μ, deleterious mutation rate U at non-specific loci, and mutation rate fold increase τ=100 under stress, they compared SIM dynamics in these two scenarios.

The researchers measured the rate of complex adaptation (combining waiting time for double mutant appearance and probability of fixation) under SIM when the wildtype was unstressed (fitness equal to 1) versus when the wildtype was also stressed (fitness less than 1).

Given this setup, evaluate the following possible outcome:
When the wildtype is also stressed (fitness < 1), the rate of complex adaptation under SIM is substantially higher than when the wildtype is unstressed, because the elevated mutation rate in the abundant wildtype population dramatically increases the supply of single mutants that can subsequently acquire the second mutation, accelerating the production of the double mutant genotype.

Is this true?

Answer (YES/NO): YES